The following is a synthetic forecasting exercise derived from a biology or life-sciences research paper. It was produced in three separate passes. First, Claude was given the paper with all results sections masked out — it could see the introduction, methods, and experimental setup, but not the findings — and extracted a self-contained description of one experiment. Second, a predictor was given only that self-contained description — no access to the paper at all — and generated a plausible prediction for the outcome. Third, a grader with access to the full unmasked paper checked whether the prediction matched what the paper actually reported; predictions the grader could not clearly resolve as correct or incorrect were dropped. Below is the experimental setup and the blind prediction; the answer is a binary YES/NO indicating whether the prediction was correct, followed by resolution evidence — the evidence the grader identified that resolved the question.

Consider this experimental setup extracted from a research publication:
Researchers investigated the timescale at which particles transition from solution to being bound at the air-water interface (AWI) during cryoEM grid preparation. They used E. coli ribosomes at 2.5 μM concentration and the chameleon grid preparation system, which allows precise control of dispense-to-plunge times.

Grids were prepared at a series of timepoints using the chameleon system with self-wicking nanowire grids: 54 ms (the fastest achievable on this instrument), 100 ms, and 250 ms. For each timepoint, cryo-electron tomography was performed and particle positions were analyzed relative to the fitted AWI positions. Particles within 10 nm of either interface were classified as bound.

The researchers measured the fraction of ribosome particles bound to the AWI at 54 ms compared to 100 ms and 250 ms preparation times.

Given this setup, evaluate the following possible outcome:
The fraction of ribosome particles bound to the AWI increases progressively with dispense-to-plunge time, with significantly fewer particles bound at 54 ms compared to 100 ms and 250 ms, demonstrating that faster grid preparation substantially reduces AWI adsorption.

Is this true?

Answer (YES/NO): NO